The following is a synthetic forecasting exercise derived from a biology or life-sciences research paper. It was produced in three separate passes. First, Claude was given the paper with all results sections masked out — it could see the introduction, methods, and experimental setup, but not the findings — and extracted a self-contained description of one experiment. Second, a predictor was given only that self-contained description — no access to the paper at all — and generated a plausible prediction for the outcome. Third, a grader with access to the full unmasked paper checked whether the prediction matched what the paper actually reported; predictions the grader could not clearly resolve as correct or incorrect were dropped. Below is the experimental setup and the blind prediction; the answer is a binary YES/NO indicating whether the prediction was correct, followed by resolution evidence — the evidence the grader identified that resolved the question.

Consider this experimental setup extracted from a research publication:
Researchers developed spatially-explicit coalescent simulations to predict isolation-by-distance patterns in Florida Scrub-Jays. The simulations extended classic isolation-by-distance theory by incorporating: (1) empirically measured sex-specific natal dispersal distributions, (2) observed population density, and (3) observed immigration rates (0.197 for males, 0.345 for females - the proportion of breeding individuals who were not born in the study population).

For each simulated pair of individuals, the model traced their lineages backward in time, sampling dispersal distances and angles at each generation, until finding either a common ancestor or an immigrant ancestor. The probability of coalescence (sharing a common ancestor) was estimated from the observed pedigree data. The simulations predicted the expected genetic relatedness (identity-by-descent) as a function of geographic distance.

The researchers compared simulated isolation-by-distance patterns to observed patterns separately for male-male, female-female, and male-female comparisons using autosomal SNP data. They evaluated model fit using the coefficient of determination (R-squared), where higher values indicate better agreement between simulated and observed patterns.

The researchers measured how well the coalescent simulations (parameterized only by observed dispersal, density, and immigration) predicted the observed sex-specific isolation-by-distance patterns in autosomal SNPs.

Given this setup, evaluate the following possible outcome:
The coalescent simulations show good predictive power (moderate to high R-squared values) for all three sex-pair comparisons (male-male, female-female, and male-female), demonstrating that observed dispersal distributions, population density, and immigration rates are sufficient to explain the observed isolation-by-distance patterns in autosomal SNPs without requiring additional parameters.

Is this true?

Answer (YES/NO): NO